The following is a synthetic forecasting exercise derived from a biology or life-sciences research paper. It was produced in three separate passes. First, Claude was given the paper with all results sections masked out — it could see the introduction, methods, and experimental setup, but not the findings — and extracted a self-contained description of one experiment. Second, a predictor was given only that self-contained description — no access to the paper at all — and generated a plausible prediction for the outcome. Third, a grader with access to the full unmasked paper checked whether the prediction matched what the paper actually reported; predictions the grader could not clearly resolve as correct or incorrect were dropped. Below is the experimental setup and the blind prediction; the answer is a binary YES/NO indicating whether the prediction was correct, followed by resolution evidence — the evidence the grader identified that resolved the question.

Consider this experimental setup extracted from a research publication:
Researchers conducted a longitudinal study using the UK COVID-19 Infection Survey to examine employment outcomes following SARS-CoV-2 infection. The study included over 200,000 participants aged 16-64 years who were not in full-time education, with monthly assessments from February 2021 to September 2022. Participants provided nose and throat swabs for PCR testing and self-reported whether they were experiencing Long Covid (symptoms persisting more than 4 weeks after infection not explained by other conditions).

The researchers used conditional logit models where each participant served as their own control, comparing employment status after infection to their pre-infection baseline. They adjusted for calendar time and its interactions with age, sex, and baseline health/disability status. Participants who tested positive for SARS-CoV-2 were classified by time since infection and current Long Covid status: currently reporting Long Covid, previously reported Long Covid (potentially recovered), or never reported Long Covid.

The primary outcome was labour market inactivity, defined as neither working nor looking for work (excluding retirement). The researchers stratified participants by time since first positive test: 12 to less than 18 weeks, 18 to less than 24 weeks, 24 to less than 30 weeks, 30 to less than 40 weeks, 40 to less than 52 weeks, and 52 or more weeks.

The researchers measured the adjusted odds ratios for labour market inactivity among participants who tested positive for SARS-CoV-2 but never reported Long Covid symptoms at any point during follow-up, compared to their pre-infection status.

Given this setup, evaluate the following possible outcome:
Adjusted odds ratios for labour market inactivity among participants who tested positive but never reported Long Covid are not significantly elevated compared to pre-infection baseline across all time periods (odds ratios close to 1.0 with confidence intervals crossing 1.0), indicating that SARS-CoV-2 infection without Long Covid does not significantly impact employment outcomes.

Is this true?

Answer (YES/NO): NO